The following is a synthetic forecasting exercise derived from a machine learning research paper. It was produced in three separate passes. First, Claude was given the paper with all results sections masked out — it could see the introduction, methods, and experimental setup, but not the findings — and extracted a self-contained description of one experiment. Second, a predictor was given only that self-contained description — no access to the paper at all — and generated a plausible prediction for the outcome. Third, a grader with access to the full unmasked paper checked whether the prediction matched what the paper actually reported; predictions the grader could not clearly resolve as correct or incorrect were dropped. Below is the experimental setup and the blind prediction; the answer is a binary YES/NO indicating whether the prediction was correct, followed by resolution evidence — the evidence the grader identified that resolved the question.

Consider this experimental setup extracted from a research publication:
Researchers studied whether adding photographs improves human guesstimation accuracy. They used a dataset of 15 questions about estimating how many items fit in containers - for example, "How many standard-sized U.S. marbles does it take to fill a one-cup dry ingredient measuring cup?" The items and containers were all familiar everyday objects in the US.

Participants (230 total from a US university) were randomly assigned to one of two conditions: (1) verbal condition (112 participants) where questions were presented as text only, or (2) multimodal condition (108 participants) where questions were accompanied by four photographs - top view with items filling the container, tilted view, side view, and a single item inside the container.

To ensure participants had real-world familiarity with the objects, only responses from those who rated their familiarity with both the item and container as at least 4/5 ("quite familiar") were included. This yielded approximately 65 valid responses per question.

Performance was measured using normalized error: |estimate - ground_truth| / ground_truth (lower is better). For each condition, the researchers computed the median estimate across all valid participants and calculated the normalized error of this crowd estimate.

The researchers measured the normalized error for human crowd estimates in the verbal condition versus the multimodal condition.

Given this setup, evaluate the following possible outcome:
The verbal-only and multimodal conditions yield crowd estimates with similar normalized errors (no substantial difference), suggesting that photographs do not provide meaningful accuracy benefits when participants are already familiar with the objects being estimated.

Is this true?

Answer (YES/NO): NO